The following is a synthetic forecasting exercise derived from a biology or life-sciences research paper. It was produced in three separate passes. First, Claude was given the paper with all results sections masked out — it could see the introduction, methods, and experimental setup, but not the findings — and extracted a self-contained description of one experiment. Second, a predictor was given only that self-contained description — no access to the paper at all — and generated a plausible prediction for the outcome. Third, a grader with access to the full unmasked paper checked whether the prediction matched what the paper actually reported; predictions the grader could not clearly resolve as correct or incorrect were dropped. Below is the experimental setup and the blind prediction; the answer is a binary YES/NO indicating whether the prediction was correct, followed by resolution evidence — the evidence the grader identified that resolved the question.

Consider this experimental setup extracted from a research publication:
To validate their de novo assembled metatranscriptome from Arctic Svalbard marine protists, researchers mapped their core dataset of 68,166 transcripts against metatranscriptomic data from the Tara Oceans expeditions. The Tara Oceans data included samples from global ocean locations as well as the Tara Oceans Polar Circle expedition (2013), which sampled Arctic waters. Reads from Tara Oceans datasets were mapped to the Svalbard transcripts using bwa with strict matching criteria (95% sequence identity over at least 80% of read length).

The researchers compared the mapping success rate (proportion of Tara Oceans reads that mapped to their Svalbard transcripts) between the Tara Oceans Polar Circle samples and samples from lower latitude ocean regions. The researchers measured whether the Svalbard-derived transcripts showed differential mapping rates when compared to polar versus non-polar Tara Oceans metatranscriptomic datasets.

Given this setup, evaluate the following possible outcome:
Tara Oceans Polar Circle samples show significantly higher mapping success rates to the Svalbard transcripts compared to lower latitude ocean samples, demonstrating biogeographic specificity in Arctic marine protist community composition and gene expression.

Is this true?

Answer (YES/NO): YES